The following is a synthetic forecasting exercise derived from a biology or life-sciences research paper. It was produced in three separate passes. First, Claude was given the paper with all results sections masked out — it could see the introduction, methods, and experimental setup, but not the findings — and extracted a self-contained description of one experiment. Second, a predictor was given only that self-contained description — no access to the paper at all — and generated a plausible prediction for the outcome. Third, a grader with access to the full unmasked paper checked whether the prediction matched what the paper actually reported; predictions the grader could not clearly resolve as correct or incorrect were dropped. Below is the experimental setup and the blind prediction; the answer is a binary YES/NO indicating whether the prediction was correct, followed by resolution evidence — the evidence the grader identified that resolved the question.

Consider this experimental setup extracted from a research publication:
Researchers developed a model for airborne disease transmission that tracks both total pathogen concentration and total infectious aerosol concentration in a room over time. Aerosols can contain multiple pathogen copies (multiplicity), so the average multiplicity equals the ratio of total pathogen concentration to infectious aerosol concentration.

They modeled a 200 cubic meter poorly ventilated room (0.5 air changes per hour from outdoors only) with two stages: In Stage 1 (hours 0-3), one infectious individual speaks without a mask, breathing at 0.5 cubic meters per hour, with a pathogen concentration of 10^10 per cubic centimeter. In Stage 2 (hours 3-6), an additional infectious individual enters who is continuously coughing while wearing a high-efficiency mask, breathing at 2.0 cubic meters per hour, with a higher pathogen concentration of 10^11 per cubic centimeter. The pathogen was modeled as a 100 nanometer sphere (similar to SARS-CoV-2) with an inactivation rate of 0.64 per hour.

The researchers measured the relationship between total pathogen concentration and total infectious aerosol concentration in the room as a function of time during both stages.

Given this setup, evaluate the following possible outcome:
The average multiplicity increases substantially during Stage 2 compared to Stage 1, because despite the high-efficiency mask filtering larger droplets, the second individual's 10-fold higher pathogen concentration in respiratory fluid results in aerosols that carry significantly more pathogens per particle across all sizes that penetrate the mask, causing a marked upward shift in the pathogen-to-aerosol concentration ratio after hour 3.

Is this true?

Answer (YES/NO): NO